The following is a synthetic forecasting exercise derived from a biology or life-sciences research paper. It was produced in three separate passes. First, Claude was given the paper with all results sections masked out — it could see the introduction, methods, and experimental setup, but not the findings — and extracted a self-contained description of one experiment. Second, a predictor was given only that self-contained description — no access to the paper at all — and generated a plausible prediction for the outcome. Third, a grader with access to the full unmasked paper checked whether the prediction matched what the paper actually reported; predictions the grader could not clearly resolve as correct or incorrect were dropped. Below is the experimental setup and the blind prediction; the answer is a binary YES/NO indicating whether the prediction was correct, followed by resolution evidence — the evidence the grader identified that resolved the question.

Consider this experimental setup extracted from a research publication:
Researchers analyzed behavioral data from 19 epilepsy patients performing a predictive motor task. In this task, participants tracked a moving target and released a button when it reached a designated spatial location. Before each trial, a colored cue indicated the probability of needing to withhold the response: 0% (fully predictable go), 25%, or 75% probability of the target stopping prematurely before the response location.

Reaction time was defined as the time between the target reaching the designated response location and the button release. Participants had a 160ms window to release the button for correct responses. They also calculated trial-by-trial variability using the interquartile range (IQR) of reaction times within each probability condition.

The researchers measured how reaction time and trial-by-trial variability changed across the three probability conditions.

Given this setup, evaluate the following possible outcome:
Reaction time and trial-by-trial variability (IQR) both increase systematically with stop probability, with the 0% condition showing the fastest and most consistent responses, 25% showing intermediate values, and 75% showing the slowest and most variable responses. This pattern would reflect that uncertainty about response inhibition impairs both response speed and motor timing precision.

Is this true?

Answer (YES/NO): YES